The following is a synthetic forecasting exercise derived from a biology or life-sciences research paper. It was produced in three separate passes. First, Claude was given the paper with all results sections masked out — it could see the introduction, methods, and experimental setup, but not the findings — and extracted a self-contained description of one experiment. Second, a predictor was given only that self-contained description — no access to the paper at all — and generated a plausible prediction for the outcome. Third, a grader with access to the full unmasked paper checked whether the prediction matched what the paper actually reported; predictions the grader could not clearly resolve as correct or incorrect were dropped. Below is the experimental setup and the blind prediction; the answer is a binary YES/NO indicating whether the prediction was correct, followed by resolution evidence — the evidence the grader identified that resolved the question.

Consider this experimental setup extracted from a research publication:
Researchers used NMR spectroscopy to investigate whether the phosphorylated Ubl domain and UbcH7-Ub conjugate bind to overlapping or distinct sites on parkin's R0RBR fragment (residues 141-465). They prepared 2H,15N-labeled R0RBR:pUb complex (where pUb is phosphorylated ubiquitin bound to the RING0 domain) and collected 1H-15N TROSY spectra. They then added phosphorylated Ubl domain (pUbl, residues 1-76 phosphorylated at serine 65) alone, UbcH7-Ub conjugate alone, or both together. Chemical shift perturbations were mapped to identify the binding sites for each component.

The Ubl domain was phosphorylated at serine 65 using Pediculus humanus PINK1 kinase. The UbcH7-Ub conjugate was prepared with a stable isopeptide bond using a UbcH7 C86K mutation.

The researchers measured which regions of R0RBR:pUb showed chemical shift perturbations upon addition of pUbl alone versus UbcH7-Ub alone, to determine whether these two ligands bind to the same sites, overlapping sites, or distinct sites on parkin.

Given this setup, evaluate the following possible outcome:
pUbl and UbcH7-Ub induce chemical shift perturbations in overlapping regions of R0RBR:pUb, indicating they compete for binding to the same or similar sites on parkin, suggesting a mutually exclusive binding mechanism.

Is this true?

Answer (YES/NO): NO